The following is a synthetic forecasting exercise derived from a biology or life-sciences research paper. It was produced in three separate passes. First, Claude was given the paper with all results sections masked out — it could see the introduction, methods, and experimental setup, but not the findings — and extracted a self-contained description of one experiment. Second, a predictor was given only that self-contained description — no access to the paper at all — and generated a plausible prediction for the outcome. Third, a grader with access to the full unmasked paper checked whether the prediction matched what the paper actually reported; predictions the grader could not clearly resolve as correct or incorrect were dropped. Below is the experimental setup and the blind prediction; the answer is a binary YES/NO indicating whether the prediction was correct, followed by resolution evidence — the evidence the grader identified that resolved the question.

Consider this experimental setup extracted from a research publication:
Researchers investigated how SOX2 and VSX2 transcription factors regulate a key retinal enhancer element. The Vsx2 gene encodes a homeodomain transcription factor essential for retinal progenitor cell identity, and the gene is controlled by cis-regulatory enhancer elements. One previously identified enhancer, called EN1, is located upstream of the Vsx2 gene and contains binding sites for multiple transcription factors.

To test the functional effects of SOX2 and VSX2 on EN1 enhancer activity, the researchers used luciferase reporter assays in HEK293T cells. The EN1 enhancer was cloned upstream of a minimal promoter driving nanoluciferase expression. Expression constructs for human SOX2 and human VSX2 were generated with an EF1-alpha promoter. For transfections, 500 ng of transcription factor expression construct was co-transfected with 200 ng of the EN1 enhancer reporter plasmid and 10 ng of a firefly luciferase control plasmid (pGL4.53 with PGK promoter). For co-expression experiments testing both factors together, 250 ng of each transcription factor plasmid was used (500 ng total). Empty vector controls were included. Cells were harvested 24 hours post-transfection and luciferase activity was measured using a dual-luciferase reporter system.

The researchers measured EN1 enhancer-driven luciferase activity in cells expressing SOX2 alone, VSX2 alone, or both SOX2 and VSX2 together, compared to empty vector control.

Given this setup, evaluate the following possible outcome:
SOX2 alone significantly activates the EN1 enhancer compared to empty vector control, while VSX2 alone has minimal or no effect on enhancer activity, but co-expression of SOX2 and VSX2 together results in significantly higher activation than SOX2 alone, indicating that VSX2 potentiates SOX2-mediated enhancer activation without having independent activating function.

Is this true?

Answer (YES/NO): NO